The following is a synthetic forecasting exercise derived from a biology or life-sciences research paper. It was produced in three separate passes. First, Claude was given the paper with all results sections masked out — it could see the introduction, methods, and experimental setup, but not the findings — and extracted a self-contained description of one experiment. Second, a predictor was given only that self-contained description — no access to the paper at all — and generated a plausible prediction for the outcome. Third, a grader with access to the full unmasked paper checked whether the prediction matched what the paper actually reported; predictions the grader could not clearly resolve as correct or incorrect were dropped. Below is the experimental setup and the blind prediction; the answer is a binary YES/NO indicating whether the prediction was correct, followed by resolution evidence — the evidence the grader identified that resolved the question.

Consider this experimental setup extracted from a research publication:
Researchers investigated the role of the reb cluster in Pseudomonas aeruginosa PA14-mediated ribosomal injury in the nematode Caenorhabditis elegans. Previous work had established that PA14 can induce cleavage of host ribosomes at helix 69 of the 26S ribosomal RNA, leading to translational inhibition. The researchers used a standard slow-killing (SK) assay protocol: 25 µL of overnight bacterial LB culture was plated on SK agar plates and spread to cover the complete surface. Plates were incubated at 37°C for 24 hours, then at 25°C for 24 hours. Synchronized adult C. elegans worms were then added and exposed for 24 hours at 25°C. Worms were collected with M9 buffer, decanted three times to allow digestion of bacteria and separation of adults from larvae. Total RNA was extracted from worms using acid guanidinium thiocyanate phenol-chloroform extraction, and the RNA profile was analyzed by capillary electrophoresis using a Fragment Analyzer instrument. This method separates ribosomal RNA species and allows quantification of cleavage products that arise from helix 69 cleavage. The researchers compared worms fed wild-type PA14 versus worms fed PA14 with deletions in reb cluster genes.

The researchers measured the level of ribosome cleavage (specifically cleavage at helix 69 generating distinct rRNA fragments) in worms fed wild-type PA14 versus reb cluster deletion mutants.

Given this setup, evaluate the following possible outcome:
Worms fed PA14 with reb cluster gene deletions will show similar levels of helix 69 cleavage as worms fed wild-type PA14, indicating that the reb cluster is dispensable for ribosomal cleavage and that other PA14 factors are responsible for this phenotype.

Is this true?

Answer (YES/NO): NO